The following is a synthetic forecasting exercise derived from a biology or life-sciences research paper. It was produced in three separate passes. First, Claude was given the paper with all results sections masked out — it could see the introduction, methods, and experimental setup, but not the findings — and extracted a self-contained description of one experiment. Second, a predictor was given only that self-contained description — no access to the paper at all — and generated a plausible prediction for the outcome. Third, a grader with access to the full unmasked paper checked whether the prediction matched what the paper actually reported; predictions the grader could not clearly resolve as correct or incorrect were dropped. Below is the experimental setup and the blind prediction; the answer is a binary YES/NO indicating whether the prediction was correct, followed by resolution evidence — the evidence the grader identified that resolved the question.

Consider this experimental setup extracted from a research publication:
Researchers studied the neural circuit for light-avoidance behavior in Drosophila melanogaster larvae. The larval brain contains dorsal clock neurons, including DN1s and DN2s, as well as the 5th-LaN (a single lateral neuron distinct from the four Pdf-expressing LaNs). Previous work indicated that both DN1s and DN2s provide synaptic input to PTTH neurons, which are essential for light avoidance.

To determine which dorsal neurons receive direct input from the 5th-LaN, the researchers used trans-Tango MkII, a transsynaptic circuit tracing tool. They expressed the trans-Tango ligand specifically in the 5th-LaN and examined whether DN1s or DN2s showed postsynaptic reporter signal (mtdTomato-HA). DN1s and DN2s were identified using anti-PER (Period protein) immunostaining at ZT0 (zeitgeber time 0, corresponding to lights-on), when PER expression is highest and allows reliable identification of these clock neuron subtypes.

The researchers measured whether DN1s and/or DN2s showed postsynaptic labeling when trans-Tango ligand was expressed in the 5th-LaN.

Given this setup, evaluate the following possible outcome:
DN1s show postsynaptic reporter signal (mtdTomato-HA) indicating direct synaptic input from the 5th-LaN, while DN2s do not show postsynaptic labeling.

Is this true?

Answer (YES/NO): NO